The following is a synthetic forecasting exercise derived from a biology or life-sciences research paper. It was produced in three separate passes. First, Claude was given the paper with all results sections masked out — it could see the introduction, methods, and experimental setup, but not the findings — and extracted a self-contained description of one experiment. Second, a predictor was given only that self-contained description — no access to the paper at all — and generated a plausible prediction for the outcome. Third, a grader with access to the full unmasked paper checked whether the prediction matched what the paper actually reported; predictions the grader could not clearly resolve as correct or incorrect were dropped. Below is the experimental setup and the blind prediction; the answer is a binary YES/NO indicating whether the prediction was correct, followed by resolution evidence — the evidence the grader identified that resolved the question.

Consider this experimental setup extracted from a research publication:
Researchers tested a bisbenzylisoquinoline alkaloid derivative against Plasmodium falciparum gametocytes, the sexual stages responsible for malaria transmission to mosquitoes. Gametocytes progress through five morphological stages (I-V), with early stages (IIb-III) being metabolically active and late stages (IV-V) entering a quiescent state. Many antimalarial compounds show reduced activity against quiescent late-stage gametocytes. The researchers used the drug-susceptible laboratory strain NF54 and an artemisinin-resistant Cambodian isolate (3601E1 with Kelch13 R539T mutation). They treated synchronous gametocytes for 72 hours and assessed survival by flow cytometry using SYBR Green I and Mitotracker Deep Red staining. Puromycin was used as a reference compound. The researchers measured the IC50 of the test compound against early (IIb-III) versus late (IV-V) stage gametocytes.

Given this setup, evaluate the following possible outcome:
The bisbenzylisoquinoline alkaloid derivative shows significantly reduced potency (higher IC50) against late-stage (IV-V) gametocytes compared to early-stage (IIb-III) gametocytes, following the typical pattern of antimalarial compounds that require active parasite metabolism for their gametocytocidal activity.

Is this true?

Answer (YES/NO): NO